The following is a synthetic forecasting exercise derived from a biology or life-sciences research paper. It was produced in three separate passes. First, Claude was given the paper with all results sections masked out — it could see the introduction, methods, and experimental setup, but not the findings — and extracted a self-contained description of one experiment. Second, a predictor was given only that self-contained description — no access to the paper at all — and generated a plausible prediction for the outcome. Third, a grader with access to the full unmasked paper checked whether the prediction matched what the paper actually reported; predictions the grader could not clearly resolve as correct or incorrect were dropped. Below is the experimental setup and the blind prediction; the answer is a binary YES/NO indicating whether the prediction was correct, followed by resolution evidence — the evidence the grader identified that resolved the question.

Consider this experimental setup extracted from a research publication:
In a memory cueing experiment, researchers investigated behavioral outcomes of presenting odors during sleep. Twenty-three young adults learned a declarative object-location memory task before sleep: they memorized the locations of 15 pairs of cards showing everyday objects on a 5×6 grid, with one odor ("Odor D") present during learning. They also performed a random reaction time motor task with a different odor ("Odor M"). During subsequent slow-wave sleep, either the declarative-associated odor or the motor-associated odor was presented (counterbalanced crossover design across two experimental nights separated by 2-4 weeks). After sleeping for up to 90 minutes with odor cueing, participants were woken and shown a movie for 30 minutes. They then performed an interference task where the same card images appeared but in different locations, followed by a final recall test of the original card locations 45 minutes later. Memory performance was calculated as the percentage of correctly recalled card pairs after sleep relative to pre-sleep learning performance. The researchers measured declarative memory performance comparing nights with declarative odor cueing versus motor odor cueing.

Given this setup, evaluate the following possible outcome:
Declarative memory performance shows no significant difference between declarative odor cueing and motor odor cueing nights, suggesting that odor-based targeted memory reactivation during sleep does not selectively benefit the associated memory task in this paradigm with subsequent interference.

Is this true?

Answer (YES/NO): YES